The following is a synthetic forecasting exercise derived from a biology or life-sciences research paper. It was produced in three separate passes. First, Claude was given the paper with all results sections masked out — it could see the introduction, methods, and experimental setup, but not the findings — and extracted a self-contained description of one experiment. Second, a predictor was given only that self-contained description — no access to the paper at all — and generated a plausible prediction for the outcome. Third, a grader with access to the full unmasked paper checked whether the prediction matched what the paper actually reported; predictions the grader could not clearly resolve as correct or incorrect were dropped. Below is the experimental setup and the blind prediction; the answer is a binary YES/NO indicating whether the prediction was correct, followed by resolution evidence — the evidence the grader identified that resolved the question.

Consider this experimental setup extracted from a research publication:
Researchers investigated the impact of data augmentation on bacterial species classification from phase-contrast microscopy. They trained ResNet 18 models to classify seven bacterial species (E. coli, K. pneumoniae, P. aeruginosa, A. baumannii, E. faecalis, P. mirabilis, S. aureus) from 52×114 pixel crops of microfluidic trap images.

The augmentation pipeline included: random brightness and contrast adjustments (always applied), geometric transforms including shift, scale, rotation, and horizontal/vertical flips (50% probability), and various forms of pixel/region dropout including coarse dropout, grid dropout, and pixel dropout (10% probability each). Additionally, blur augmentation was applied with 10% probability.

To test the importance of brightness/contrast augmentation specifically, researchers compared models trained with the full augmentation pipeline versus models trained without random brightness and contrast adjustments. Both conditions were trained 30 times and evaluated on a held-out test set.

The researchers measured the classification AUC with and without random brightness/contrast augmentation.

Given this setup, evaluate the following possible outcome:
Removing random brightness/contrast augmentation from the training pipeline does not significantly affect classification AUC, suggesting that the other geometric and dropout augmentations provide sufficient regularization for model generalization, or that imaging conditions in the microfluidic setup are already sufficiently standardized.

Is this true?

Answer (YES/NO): NO